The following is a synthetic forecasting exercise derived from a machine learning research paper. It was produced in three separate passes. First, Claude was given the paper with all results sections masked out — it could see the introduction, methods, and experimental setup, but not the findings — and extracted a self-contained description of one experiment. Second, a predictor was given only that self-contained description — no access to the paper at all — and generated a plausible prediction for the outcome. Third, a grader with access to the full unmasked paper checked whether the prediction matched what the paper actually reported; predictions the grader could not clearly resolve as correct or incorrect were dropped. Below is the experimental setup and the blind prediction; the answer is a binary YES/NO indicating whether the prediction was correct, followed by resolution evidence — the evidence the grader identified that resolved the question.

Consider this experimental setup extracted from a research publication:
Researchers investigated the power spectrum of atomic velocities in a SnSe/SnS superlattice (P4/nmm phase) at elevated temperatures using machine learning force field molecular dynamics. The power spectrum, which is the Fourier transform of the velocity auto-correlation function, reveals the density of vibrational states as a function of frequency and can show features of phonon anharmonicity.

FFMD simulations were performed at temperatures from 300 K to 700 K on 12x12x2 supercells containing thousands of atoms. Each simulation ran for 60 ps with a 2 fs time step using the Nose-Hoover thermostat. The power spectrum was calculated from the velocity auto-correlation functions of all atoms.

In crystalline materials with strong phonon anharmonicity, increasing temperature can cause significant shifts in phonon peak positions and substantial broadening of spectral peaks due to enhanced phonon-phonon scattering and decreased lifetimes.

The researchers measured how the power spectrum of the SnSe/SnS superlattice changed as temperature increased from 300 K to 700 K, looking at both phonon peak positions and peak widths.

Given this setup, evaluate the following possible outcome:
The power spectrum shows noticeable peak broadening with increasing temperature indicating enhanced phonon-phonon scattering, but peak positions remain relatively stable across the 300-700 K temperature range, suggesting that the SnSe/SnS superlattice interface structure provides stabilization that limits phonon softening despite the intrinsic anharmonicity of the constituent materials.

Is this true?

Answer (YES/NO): NO